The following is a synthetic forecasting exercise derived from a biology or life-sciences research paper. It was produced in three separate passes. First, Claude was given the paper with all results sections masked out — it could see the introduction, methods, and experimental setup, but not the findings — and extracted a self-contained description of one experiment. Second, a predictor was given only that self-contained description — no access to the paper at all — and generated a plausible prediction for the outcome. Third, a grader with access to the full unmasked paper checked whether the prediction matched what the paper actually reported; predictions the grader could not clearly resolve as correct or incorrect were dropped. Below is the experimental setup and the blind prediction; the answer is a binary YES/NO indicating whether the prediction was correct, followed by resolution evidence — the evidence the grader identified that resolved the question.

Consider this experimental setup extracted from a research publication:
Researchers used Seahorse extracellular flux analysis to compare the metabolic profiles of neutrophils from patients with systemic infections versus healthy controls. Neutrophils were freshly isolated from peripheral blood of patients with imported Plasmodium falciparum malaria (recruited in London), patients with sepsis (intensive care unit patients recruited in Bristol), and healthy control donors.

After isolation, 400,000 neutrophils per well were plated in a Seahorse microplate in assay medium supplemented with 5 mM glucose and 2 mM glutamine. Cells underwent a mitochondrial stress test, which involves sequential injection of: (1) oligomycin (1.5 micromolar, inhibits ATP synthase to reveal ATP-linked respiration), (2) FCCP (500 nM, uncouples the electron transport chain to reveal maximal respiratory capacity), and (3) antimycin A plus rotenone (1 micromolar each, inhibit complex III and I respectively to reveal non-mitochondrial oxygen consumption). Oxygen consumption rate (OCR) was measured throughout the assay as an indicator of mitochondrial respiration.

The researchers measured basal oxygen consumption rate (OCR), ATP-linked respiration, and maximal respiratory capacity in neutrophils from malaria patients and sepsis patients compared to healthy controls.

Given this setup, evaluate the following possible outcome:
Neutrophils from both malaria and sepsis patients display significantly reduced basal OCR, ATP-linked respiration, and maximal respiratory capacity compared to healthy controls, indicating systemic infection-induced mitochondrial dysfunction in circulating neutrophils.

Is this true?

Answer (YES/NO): NO